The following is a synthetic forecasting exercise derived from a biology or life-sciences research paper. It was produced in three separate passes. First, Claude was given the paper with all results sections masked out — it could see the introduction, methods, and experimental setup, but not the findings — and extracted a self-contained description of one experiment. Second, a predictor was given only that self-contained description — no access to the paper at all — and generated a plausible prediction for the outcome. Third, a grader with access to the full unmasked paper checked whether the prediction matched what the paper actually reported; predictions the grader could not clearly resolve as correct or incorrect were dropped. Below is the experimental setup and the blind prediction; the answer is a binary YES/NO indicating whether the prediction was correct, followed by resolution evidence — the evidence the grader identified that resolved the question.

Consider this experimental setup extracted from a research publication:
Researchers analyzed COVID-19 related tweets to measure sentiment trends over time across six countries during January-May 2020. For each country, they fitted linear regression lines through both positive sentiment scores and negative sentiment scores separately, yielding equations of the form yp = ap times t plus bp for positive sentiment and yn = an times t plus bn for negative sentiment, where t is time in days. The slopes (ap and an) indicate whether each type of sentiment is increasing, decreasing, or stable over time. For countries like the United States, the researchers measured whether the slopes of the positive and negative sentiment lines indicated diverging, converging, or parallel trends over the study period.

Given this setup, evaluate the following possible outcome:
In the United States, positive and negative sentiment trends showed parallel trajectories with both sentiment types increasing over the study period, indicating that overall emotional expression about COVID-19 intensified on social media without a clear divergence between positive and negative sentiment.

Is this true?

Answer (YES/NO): NO